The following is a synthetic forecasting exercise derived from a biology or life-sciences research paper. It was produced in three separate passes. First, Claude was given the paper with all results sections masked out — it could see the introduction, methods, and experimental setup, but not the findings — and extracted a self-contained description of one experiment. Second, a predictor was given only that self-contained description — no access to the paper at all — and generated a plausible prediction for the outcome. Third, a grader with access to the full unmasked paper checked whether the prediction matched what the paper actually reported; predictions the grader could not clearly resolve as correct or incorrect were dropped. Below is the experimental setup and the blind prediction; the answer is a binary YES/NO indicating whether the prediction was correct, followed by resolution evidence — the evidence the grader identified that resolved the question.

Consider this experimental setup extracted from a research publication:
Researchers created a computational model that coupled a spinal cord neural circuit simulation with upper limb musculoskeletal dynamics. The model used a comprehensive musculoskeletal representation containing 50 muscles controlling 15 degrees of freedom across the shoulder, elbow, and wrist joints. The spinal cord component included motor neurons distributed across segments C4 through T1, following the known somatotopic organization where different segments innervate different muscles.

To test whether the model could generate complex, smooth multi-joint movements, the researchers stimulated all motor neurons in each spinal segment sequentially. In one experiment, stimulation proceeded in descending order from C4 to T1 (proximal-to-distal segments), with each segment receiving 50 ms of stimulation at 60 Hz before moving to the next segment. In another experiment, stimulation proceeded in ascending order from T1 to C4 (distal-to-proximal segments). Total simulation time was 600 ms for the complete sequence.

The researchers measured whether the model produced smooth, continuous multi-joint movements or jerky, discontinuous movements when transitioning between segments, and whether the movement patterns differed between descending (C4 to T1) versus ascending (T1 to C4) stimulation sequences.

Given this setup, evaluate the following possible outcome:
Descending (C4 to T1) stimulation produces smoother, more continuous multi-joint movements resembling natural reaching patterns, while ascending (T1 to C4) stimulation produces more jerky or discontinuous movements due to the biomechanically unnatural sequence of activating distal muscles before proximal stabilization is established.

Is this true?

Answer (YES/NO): NO